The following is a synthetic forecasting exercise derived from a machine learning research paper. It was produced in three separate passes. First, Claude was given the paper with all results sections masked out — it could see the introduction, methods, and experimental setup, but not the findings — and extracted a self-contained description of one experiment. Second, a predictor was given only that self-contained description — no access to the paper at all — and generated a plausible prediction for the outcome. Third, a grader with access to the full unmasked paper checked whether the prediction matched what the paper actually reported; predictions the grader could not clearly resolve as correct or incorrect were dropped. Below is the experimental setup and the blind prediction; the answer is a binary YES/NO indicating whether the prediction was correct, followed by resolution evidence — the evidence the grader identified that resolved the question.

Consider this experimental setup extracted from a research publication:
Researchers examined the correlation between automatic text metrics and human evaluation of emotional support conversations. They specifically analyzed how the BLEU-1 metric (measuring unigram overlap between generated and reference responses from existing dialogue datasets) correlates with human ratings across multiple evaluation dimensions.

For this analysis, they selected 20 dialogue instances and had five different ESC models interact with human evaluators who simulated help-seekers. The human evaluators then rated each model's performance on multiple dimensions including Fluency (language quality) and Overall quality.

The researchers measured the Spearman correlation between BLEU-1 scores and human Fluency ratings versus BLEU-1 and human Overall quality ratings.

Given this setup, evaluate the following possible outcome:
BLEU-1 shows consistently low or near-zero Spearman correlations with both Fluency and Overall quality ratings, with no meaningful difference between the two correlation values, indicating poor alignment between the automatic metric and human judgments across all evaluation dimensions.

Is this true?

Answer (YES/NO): NO